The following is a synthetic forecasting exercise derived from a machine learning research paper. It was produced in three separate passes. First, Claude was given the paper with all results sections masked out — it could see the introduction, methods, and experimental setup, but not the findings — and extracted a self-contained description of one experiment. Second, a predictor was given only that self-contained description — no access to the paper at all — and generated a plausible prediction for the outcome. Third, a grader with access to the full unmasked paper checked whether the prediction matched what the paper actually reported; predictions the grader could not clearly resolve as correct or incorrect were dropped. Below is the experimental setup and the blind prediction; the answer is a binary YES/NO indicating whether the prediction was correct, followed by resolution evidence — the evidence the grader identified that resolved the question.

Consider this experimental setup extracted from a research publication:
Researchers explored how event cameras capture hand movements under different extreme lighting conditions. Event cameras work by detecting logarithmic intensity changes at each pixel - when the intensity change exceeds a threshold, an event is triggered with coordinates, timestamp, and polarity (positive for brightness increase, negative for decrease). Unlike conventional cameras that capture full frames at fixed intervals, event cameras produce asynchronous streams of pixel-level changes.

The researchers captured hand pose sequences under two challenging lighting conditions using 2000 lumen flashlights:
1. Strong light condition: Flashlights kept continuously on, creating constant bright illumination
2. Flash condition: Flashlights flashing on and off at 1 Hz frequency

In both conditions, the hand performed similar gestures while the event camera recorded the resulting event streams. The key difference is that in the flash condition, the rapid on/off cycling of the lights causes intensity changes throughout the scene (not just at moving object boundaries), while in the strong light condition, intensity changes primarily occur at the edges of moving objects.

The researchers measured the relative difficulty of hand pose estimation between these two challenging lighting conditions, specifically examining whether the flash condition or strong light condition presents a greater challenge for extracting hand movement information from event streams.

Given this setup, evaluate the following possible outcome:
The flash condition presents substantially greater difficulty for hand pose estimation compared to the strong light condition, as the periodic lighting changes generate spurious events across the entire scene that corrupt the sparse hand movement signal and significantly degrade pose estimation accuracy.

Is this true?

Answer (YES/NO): YES